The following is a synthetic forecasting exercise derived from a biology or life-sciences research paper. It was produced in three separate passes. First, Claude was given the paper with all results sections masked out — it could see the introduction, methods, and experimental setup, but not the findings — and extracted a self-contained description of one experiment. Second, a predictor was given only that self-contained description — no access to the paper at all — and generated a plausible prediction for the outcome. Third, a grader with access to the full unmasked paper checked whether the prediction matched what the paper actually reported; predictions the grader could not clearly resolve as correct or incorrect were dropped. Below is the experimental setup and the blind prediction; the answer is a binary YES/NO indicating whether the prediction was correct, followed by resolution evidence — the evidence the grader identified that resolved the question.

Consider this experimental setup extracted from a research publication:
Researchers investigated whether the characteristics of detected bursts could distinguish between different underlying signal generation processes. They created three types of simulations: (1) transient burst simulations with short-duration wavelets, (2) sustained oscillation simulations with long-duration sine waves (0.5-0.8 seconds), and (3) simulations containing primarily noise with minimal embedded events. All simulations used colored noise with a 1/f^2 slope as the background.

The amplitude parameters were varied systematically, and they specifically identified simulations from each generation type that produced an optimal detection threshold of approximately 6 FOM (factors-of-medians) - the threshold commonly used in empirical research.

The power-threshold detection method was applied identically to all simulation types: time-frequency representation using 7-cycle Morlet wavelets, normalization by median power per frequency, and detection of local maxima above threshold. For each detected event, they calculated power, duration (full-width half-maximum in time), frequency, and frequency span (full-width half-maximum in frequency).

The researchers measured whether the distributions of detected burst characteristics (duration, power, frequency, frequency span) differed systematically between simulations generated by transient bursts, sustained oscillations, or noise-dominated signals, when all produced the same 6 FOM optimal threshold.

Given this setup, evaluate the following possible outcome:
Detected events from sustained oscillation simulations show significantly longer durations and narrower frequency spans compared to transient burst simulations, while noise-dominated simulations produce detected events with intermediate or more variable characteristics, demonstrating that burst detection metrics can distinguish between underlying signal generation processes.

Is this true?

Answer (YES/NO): NO